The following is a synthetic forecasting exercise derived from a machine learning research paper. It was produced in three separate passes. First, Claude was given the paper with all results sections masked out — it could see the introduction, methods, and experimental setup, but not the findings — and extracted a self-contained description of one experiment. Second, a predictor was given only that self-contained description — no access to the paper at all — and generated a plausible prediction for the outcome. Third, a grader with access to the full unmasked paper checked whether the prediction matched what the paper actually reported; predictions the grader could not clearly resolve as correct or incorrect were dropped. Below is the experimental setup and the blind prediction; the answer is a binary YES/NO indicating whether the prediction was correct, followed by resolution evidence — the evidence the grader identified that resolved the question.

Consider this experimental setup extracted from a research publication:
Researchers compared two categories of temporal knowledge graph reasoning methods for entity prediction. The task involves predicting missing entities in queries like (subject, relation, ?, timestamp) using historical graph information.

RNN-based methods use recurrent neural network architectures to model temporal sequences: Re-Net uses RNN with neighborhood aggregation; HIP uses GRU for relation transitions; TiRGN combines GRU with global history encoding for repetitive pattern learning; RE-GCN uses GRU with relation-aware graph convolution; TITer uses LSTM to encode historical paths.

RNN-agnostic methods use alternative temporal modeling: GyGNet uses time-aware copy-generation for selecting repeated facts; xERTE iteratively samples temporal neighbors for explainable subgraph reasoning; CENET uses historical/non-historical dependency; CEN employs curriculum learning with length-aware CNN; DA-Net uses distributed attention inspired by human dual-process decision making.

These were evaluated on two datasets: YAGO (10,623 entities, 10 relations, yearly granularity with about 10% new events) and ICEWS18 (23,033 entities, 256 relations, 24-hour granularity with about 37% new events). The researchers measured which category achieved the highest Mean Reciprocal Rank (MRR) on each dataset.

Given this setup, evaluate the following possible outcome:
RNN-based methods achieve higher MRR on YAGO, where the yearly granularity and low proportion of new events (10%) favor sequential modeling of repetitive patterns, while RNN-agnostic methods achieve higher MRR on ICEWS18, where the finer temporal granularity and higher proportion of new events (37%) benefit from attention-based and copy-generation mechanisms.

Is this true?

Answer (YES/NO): NO